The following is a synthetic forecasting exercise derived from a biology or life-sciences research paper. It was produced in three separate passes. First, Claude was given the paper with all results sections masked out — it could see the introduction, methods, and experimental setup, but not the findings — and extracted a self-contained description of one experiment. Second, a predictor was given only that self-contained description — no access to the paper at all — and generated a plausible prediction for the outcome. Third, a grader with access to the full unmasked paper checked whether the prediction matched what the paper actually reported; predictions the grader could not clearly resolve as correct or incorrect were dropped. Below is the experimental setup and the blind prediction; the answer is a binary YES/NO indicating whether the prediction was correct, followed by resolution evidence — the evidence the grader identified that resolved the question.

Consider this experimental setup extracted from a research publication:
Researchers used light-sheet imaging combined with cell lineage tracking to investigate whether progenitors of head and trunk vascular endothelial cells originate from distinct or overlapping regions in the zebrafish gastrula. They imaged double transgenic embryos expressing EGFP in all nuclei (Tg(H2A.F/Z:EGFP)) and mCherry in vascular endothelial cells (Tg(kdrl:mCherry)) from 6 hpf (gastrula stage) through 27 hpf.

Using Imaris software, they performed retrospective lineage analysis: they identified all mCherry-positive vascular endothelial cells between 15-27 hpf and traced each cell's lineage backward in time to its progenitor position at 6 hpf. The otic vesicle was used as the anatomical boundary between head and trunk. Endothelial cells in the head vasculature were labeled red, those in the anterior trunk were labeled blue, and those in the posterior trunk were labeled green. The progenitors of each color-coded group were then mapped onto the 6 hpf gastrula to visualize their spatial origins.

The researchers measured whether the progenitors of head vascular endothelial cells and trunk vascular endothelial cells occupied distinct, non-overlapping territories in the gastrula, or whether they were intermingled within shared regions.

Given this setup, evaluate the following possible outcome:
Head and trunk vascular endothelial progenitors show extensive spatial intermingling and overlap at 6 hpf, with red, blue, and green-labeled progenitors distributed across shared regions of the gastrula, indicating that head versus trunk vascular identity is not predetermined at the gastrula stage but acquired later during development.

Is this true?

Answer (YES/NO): NO